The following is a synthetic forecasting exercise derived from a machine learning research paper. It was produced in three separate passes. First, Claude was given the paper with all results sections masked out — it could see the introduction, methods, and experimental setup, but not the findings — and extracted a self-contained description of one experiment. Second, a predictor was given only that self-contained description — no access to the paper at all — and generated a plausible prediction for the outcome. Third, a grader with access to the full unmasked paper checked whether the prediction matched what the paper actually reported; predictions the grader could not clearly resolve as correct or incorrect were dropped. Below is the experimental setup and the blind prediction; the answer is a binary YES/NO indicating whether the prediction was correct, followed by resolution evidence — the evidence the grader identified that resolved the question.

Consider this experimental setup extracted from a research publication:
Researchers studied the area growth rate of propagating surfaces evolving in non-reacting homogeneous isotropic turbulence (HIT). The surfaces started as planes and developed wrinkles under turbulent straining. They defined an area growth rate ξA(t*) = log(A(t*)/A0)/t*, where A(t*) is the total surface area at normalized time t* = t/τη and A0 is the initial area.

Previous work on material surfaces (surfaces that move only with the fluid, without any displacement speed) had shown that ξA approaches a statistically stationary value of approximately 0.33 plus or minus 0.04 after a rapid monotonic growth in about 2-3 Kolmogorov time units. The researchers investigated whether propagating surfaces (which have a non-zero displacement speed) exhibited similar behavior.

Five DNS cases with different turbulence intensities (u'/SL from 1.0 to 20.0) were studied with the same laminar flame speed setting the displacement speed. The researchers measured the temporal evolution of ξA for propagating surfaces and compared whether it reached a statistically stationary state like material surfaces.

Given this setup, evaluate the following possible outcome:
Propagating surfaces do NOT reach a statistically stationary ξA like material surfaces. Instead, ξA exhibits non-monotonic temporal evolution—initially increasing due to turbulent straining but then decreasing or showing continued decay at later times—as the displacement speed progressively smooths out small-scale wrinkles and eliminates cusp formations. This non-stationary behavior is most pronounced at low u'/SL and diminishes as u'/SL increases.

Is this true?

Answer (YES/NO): NO